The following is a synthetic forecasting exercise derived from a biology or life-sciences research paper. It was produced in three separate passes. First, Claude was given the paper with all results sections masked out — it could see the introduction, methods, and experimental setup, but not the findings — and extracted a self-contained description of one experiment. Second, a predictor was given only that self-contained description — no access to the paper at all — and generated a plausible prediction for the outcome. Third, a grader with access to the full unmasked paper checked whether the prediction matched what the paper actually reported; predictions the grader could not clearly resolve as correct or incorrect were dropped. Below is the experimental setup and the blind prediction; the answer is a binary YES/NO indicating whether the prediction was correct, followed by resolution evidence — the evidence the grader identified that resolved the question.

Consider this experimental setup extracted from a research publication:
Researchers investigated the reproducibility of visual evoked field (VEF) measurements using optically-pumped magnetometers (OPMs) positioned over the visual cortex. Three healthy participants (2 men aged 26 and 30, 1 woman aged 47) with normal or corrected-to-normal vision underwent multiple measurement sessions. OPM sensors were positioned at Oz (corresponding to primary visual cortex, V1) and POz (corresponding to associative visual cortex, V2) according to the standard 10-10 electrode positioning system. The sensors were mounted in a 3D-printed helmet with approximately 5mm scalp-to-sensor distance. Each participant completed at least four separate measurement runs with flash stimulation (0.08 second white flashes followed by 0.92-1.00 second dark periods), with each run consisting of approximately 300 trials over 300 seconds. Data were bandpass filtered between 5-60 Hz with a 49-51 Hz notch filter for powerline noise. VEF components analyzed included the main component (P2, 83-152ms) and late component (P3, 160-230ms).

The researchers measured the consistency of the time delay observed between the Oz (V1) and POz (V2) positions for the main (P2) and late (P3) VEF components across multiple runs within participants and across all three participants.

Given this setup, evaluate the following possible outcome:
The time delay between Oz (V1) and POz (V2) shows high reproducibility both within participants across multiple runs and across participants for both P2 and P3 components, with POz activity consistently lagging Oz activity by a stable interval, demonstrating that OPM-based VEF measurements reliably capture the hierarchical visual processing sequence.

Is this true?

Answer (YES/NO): NO